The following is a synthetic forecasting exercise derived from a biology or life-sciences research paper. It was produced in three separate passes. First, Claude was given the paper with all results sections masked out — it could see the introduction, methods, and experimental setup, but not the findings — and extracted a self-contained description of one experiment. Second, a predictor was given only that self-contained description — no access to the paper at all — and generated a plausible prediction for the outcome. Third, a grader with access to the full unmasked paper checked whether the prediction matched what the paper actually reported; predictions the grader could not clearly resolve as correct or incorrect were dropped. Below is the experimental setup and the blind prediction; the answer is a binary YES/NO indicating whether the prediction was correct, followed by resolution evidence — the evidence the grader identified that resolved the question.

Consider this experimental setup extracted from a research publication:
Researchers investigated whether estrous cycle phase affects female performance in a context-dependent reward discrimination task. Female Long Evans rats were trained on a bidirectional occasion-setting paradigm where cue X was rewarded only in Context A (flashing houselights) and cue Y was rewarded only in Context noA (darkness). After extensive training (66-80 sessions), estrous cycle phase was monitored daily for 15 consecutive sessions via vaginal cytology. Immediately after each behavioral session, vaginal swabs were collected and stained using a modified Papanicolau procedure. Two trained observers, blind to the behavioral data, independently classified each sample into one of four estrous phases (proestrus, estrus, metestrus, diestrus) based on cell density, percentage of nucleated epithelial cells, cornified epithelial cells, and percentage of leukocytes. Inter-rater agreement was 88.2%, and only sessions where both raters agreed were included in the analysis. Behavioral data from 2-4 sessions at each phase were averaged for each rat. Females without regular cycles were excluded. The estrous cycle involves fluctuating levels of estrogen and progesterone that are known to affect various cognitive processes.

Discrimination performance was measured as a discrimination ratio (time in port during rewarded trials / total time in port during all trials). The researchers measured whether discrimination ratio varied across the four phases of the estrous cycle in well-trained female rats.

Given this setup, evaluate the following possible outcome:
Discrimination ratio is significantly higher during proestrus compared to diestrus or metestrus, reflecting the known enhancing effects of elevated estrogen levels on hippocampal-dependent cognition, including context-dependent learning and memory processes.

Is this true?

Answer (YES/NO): NO